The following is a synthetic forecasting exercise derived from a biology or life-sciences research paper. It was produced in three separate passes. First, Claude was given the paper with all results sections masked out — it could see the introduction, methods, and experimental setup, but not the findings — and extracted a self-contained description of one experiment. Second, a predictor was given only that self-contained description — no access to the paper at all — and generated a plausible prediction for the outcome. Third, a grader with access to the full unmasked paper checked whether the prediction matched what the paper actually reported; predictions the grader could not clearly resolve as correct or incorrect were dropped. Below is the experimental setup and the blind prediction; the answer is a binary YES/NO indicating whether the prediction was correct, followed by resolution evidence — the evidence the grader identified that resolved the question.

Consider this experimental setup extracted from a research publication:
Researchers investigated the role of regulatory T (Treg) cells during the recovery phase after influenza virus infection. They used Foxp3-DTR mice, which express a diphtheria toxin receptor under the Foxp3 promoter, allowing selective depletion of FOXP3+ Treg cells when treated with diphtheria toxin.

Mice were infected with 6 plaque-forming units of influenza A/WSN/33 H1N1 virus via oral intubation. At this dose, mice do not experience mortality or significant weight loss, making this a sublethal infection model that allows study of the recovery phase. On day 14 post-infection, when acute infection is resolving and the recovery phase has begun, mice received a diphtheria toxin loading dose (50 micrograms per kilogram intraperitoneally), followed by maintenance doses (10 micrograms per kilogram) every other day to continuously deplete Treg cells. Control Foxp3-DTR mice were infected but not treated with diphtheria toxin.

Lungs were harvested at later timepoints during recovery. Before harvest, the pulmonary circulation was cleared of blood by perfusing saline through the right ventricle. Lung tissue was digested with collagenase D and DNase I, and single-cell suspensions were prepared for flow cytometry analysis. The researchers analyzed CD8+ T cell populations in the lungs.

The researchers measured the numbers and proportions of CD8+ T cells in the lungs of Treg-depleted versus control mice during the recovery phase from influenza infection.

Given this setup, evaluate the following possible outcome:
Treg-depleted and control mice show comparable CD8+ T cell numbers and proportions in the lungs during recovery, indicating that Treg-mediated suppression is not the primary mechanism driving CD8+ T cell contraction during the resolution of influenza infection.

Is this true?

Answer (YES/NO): NO